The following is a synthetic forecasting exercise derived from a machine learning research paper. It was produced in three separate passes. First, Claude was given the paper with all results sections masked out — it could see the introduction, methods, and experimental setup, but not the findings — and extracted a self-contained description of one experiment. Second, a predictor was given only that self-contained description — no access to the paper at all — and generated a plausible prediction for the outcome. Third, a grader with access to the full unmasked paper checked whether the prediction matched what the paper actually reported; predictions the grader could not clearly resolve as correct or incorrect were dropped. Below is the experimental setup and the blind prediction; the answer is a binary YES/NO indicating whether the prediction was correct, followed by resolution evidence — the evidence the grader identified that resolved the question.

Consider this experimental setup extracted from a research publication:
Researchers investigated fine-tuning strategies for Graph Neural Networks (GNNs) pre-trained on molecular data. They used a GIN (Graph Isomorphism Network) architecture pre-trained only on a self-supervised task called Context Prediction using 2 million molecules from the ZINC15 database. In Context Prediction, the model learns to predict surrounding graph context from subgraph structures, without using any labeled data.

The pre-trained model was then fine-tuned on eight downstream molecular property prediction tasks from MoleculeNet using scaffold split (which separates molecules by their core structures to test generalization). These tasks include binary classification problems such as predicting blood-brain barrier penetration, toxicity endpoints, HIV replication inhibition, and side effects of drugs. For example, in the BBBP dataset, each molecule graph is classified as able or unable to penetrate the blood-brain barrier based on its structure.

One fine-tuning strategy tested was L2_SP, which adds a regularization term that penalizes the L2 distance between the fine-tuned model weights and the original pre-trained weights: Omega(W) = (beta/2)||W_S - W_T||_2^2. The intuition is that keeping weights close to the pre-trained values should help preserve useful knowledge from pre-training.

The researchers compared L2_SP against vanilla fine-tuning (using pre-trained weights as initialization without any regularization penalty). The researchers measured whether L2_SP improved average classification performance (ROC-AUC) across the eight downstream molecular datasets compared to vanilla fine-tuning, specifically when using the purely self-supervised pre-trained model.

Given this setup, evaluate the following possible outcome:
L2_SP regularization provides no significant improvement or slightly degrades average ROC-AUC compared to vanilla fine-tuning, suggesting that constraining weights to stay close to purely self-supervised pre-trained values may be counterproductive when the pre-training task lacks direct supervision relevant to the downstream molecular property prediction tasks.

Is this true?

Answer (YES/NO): YES